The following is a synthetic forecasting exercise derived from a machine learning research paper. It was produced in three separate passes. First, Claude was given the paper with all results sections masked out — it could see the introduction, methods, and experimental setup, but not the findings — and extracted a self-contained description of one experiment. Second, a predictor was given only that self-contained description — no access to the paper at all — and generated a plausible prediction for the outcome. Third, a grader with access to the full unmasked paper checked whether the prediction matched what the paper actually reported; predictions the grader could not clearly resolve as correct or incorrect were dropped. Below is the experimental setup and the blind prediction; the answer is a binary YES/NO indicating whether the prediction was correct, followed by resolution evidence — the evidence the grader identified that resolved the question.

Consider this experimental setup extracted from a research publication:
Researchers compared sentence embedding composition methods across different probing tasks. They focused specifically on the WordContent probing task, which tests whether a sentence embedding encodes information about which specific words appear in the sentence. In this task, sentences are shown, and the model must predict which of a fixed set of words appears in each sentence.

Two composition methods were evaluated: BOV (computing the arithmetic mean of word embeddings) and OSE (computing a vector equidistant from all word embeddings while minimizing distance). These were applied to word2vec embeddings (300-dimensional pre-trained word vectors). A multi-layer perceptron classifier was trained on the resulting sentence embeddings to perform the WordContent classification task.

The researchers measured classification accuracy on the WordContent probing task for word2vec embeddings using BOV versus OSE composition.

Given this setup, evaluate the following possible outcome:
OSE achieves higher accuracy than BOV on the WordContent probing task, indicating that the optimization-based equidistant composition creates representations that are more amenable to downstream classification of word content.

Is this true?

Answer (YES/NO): YES